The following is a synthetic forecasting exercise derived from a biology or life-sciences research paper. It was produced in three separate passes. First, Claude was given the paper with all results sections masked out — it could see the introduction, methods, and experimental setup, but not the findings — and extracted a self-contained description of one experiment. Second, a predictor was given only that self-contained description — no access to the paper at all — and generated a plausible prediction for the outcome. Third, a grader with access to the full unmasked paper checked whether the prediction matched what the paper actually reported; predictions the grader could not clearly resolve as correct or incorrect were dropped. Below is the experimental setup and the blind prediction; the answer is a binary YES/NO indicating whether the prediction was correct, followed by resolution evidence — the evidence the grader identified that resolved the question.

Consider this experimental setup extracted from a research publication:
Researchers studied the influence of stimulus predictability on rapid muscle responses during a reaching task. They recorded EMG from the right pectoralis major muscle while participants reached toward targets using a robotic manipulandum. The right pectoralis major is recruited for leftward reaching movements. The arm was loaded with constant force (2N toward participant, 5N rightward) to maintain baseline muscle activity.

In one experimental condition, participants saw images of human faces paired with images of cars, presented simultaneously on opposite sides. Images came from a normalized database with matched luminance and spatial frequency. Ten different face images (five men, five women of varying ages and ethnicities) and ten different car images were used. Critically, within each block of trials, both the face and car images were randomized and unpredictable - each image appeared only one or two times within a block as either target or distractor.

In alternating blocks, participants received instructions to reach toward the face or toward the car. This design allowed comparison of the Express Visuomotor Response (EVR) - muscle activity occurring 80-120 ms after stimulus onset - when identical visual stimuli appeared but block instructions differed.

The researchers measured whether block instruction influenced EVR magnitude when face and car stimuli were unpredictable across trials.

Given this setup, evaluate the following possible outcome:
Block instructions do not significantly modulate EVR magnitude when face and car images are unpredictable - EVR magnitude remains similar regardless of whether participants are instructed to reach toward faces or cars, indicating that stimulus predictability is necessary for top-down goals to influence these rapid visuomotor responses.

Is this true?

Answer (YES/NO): YES